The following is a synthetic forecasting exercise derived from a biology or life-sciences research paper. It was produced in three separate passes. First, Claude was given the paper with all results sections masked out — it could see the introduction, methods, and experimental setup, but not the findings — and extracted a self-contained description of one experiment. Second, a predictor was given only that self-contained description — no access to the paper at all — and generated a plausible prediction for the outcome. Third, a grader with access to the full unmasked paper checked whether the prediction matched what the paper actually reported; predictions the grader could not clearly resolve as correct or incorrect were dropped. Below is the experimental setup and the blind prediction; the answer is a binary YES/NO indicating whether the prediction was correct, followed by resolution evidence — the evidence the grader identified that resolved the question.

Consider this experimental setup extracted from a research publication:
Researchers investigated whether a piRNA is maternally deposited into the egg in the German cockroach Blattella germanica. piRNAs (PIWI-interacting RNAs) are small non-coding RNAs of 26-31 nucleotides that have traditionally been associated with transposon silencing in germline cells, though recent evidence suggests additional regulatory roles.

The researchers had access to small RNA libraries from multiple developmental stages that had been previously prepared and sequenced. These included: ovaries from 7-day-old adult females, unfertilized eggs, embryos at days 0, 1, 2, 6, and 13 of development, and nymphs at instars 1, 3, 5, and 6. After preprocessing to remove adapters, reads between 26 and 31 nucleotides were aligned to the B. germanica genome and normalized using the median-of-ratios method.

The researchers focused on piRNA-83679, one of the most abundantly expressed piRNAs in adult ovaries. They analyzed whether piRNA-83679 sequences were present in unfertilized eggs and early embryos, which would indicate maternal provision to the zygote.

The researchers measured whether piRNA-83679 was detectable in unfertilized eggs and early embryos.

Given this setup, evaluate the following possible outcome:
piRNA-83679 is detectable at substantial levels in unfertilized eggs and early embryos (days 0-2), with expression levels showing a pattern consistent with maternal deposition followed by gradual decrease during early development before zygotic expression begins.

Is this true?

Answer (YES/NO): YES